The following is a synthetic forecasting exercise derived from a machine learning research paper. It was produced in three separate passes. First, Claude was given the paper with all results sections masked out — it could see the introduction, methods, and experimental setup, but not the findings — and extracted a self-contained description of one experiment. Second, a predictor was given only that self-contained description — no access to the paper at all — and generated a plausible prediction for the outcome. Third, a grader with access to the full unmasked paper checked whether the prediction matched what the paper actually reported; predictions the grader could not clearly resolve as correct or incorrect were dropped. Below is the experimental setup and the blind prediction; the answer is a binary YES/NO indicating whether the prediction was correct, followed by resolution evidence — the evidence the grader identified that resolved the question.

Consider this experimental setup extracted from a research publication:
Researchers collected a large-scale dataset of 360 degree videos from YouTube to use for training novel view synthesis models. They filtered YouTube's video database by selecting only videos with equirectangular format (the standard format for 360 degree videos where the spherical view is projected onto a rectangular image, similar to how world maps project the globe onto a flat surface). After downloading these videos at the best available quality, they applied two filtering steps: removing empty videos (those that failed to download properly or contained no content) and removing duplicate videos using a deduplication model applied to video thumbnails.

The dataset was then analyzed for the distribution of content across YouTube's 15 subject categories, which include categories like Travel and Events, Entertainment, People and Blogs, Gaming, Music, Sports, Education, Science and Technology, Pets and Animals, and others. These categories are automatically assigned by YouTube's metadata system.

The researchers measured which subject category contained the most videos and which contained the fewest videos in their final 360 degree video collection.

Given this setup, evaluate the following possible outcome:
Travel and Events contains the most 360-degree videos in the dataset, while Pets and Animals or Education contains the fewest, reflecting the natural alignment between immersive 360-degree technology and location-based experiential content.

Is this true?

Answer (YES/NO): YES